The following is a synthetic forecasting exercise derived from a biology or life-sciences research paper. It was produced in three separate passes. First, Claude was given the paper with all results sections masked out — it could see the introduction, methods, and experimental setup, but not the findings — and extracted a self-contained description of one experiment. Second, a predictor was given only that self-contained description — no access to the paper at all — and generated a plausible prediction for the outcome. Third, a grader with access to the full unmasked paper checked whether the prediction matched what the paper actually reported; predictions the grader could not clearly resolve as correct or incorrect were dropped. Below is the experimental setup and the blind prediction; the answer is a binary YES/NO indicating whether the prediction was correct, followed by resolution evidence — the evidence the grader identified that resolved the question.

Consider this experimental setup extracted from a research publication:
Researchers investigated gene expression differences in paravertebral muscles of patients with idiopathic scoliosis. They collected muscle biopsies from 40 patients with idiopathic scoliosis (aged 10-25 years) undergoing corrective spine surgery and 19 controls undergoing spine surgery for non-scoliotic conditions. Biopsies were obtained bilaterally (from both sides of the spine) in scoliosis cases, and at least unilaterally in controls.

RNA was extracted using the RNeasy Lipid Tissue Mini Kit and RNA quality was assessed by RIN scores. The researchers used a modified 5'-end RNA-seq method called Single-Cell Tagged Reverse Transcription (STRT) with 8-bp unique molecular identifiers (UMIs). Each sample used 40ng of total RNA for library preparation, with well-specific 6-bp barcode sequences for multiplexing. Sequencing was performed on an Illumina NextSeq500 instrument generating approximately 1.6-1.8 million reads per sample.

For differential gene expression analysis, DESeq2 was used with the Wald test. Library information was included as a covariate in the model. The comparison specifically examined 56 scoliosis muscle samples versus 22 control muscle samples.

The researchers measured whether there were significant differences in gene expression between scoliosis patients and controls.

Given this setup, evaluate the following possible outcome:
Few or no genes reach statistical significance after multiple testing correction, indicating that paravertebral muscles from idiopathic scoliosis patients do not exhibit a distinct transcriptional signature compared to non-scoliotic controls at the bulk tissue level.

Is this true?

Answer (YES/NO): NO